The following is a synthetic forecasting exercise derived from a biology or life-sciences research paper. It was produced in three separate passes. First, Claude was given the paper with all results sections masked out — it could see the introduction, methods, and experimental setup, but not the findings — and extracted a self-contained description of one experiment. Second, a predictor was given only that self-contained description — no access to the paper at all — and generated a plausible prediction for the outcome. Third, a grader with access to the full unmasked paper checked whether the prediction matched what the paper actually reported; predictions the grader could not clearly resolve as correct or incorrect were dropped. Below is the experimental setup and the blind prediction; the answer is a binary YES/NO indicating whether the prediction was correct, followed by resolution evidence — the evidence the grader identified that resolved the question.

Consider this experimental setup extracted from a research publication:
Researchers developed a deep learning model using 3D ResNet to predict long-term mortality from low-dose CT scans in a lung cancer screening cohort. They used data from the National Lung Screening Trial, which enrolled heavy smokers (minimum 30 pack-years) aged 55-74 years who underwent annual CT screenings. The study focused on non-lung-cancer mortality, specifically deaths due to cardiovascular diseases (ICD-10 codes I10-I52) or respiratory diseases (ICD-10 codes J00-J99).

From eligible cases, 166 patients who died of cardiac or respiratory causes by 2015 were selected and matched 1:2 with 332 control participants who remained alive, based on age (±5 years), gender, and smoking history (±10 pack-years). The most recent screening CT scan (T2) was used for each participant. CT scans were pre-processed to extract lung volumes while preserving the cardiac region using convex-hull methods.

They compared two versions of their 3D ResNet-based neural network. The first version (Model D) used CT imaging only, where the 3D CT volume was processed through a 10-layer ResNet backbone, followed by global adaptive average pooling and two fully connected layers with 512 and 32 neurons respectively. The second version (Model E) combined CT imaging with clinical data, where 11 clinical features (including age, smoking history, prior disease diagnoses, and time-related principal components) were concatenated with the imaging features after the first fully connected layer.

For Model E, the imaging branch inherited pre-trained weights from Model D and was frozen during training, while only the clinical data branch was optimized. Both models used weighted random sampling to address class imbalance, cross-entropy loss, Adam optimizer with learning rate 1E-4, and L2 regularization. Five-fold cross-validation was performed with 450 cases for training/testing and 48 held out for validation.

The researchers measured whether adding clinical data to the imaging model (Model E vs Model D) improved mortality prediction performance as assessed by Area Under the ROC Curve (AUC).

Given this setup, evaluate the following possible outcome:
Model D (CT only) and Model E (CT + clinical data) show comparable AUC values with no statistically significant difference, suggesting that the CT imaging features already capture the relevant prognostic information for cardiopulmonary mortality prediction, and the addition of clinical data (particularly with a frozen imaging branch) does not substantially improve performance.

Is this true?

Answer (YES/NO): YES